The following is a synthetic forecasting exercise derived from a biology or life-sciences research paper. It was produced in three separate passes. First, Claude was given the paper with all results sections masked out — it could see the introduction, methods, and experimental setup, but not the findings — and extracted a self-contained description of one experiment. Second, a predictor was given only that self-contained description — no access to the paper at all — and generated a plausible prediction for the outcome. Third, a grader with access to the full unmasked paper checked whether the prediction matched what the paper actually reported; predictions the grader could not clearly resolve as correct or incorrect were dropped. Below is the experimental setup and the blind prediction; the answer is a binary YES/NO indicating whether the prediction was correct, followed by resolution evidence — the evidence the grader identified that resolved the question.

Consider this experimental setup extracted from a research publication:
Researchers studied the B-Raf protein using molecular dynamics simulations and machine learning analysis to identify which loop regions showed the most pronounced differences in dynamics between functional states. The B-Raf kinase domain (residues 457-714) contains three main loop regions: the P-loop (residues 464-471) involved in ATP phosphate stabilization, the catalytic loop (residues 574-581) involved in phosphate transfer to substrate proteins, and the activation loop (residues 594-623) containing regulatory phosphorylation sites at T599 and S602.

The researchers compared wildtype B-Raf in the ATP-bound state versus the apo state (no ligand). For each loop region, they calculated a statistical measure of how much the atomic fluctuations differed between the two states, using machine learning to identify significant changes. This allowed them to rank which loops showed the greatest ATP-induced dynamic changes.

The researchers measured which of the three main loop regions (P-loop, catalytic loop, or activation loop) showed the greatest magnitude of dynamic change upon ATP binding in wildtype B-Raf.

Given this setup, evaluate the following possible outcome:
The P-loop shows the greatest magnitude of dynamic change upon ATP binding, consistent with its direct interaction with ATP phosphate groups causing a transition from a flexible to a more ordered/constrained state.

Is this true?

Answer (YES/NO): NO